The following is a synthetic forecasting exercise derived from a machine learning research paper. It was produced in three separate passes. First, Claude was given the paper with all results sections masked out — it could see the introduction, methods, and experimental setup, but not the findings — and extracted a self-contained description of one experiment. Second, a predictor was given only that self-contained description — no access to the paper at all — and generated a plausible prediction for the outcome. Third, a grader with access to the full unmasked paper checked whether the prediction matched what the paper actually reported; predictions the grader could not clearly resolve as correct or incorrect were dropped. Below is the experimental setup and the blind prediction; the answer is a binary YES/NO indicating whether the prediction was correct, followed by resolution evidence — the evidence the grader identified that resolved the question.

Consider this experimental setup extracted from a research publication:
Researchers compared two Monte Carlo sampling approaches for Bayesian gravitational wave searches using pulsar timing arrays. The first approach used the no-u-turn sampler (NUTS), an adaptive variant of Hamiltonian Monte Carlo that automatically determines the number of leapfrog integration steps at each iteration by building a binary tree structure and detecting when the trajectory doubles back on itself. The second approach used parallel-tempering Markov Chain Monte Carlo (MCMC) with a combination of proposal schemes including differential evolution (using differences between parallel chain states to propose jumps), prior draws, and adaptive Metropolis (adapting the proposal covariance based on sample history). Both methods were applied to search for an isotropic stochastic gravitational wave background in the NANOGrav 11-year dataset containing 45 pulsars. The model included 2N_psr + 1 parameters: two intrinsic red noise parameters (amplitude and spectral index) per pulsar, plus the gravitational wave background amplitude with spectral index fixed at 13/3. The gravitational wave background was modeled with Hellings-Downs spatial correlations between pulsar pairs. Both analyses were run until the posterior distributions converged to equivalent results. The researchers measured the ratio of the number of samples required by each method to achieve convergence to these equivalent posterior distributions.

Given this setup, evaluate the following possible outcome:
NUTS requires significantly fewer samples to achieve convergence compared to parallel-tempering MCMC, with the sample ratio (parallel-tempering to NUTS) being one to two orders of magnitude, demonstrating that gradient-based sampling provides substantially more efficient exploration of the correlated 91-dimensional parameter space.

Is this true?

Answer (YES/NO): YES